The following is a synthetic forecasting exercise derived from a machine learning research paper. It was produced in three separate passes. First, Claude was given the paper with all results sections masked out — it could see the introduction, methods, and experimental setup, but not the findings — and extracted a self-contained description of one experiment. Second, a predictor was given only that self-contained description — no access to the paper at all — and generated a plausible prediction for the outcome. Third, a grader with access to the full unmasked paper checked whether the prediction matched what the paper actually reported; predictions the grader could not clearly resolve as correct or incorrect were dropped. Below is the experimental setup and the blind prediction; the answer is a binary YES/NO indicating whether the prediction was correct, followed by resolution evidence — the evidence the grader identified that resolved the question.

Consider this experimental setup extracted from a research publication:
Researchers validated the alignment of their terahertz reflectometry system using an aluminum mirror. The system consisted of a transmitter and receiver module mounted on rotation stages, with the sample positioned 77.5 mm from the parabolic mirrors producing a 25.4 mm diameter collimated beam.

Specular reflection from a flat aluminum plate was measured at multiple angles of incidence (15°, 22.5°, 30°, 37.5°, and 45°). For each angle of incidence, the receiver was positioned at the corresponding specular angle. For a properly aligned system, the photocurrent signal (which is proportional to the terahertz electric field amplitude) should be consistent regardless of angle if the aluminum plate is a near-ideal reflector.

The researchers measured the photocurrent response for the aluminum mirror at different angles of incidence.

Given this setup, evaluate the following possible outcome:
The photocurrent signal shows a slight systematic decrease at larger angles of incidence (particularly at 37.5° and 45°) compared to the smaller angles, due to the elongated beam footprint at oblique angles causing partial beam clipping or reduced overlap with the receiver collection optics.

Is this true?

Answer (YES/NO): NO